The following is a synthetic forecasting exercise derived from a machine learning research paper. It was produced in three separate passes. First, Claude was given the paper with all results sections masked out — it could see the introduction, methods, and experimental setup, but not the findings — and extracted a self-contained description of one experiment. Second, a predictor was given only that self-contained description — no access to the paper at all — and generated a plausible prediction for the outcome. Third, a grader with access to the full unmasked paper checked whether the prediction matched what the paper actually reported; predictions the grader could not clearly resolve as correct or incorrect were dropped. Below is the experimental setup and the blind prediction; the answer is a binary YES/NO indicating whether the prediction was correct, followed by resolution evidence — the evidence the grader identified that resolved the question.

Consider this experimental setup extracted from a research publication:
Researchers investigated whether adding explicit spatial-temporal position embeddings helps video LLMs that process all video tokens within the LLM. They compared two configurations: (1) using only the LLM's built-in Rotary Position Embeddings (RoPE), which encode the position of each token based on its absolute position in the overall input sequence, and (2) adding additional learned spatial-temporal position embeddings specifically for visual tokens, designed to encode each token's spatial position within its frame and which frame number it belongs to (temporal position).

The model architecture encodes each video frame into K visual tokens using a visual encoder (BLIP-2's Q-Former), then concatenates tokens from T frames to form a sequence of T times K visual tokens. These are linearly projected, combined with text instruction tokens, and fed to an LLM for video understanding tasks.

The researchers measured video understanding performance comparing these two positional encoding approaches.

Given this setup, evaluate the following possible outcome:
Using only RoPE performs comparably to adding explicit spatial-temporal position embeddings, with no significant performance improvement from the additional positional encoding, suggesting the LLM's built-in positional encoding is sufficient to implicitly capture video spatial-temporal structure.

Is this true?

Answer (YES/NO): NO